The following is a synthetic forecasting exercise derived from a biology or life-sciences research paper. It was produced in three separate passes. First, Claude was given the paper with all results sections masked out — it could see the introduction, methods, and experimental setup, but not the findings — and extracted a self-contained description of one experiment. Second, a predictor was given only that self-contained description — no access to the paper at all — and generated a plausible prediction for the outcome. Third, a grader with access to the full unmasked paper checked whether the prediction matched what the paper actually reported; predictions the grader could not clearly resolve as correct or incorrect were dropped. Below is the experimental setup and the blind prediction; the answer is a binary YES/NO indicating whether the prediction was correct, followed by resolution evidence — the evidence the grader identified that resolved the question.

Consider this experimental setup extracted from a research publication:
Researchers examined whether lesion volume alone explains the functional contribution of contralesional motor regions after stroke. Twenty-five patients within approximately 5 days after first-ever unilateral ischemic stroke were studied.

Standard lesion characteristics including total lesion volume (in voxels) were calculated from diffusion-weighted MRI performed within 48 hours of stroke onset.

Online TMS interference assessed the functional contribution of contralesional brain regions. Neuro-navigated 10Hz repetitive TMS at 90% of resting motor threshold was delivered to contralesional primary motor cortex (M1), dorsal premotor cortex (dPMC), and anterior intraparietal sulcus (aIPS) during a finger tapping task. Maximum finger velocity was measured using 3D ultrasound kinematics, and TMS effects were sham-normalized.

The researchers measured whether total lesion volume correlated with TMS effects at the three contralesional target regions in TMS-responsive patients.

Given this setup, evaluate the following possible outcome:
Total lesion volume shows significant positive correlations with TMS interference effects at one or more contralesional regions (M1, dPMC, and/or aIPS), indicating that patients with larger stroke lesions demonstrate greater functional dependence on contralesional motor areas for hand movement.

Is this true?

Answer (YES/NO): NO